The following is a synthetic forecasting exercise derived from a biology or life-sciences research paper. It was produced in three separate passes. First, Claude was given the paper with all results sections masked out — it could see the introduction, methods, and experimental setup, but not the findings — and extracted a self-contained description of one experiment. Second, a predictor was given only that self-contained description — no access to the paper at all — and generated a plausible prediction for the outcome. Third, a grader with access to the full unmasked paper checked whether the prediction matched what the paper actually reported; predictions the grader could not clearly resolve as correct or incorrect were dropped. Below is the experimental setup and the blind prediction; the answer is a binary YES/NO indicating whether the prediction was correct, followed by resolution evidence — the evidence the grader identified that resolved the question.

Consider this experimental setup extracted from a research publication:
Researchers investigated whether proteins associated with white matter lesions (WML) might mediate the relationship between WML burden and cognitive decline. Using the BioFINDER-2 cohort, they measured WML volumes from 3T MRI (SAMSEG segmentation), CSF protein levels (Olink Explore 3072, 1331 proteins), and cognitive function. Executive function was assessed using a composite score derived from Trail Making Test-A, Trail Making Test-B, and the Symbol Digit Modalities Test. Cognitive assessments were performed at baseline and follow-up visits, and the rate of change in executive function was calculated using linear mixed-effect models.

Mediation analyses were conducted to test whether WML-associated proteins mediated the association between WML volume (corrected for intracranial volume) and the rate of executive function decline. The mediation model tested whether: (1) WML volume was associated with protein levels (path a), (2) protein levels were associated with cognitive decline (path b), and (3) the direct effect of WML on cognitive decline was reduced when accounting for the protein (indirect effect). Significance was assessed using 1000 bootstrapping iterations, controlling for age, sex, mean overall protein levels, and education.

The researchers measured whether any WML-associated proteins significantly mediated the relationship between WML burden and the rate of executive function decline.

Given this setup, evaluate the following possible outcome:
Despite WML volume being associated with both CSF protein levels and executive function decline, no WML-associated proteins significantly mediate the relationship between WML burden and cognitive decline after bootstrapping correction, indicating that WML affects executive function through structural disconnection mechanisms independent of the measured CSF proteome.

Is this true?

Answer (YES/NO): NO